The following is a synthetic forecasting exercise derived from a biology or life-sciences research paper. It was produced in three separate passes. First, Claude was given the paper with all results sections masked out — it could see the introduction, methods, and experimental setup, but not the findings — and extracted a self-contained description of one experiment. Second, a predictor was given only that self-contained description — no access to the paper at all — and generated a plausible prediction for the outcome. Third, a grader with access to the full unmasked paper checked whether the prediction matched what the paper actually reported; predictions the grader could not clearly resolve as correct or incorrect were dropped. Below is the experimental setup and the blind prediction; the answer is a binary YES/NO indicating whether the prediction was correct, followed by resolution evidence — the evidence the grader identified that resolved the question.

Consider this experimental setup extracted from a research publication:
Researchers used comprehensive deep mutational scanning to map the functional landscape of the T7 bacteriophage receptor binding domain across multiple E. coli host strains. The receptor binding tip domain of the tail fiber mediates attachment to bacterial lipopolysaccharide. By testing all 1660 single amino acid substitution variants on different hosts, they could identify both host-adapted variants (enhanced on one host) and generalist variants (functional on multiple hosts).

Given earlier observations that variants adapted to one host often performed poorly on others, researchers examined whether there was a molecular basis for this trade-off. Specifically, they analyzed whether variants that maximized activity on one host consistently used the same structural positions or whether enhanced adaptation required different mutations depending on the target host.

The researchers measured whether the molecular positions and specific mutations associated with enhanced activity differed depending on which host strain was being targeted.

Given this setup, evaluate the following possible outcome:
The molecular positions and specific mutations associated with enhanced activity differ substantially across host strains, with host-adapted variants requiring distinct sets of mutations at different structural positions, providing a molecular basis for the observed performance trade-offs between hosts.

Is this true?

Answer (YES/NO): YES